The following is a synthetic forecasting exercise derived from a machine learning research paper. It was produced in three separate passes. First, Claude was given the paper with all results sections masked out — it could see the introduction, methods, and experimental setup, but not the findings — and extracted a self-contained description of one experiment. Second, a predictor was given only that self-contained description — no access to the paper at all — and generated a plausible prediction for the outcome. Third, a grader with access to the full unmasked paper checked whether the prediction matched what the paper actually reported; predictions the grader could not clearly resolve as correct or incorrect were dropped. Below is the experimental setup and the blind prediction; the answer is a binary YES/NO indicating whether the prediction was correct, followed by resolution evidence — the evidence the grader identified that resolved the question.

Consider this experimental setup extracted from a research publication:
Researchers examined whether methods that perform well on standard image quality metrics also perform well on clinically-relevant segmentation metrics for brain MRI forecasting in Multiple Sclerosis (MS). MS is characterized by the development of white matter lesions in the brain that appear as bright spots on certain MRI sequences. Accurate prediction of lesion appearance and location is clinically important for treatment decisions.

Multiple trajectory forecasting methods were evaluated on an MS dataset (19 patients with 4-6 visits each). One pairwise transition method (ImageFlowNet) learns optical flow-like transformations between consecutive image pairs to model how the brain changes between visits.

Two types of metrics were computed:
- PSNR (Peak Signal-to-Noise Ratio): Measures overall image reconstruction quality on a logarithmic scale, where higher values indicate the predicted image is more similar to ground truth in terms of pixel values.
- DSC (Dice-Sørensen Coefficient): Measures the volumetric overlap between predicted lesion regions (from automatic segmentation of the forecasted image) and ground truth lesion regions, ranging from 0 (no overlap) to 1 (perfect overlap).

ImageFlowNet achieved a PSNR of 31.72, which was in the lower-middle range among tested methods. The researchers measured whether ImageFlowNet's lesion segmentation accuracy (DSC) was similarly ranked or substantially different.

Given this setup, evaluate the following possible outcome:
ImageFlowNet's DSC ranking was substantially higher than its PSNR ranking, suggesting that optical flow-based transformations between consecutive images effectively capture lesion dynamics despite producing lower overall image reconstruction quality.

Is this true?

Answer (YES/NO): NO